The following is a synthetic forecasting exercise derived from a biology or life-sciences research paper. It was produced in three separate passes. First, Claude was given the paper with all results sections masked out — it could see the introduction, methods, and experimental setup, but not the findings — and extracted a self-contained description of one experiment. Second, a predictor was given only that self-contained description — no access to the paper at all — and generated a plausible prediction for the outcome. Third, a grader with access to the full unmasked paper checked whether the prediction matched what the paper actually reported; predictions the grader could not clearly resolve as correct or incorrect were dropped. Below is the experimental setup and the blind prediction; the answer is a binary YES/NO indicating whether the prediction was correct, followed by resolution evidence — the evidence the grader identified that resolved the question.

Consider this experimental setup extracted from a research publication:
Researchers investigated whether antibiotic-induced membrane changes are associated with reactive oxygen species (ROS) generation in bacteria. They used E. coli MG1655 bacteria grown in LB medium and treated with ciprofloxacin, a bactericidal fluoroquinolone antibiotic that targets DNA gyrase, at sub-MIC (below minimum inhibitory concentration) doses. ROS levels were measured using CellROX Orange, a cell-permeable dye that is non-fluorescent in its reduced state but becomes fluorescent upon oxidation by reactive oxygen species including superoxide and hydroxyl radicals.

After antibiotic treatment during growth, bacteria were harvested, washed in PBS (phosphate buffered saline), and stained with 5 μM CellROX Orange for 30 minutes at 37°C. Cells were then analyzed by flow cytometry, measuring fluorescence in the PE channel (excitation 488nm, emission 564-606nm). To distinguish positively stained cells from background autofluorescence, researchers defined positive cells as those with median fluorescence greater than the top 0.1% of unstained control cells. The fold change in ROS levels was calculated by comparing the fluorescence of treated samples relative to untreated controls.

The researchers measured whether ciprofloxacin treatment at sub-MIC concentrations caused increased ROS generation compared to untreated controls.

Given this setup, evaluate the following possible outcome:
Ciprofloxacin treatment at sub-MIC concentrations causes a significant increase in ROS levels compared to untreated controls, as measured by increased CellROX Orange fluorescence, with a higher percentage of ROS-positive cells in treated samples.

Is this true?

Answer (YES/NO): YES